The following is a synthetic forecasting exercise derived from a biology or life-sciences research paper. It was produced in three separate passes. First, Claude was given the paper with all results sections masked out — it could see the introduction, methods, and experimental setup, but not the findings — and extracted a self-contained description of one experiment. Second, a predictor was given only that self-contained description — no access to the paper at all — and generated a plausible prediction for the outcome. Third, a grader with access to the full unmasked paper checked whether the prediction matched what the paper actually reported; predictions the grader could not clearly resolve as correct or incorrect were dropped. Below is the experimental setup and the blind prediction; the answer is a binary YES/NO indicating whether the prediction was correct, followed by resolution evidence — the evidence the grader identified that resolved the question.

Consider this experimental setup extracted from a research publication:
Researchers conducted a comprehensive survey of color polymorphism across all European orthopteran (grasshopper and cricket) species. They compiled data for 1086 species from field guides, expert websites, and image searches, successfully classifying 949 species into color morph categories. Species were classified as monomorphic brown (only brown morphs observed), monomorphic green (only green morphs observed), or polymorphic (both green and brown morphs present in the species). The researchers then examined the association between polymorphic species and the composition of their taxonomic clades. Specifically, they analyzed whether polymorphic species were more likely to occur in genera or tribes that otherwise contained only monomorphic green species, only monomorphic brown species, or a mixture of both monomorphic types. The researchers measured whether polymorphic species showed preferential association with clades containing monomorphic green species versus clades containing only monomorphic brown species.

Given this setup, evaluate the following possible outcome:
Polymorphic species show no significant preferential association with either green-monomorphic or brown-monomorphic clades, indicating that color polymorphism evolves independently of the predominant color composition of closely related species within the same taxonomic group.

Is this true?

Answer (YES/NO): NO